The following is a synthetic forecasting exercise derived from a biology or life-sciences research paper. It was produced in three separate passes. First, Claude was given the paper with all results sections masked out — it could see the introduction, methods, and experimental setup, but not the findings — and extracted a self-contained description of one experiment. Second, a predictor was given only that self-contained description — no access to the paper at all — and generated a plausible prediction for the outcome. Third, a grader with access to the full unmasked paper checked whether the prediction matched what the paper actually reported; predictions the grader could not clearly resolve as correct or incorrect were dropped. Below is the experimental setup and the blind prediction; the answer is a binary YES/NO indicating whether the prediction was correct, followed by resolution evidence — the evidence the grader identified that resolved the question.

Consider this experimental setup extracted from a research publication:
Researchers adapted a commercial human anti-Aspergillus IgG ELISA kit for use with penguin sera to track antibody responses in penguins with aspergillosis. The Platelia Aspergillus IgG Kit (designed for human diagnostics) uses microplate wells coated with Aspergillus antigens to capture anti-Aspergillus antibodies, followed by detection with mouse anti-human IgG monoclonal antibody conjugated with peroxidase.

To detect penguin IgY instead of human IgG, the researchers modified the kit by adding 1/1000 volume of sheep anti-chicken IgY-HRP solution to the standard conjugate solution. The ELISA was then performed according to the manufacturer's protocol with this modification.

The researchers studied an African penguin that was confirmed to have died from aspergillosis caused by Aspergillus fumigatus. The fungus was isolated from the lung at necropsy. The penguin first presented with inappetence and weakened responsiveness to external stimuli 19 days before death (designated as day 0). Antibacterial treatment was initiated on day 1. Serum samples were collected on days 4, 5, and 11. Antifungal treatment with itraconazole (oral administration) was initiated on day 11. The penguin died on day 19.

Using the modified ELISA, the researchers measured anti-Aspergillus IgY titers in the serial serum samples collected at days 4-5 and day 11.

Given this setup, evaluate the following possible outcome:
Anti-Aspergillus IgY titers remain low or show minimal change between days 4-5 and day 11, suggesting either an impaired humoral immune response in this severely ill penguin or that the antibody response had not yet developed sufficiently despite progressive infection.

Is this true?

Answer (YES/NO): NO